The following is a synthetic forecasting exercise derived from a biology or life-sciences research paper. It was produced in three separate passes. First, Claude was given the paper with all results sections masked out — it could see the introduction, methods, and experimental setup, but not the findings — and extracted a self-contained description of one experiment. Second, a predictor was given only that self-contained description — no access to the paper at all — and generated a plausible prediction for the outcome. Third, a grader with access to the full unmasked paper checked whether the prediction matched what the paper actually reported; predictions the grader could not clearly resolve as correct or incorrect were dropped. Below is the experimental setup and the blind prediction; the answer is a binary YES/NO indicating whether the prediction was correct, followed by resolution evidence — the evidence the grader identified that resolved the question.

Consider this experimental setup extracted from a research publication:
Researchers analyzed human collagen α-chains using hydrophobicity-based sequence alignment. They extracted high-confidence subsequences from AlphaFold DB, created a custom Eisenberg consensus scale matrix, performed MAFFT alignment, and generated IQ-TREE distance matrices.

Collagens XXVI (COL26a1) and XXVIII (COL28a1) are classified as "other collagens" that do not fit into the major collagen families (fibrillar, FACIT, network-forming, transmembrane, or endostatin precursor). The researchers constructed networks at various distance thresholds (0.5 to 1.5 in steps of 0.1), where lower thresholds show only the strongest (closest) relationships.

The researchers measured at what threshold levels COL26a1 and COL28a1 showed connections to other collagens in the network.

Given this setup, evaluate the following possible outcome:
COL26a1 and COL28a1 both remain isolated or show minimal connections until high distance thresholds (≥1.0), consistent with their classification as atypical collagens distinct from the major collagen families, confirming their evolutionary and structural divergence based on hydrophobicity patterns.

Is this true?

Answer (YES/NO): YES